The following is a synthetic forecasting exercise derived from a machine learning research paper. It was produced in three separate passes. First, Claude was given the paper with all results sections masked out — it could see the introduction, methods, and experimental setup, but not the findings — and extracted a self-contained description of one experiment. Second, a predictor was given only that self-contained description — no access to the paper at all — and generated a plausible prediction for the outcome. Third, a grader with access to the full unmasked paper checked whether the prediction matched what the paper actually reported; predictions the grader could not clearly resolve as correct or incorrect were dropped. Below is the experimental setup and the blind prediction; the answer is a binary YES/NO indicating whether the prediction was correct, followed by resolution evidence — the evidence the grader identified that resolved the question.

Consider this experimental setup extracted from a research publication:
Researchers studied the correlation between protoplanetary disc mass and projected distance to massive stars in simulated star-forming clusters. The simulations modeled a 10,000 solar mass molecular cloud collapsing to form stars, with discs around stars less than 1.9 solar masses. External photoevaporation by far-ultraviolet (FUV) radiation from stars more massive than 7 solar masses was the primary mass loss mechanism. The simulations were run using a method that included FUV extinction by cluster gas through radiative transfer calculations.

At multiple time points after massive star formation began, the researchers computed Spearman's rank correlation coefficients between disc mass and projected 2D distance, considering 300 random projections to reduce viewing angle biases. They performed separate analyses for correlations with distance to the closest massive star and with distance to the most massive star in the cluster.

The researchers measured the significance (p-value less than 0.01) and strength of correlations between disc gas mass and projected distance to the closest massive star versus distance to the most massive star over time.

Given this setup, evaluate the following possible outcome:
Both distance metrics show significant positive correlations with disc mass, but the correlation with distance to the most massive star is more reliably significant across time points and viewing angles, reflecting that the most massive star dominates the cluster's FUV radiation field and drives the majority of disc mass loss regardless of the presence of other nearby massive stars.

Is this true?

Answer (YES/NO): NO